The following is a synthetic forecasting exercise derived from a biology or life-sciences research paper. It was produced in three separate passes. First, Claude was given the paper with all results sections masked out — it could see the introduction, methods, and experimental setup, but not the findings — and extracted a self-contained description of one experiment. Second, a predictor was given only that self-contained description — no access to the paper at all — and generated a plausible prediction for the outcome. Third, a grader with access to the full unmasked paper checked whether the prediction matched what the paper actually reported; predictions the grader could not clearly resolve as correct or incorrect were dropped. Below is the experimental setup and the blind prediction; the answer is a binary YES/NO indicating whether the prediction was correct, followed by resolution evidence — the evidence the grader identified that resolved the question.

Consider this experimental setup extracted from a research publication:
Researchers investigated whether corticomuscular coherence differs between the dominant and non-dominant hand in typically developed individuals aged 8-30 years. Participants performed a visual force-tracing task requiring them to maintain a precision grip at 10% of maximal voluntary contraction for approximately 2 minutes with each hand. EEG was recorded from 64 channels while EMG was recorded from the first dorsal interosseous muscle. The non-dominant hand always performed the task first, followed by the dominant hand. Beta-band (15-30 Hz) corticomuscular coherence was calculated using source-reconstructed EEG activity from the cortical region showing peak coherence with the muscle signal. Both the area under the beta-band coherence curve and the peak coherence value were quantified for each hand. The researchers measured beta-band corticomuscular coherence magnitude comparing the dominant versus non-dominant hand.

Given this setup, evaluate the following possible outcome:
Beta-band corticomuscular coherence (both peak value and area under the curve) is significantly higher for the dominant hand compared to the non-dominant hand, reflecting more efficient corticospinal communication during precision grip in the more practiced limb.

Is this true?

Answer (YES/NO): NO